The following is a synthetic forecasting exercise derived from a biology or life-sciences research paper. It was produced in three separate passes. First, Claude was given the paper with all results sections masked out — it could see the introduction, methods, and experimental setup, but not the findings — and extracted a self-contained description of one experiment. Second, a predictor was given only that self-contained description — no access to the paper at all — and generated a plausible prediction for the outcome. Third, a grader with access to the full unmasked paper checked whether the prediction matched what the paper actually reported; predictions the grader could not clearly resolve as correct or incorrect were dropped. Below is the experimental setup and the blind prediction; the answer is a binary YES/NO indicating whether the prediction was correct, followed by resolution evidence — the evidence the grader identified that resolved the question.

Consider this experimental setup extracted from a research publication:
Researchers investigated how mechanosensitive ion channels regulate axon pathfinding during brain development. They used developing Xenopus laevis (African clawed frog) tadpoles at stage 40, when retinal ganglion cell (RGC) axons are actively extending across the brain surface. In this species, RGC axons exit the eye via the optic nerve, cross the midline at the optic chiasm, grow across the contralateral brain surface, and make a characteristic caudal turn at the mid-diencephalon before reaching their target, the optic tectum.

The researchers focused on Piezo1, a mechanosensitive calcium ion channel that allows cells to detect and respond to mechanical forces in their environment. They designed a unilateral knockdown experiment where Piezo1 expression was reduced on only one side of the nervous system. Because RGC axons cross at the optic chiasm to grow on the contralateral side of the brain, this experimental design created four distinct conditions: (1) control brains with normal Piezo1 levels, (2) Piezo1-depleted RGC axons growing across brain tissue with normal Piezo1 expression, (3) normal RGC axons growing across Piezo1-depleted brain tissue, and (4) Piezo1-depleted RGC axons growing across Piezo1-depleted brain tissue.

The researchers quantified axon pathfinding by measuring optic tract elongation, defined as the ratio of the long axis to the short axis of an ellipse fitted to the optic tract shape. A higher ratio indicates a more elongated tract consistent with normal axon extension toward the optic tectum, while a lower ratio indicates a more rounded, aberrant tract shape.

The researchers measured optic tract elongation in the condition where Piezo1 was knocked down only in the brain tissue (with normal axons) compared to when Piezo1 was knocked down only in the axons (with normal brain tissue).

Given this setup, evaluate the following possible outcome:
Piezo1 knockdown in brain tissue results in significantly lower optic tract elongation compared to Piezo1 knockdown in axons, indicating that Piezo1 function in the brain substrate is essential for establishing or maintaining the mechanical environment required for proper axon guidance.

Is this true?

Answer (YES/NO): YES